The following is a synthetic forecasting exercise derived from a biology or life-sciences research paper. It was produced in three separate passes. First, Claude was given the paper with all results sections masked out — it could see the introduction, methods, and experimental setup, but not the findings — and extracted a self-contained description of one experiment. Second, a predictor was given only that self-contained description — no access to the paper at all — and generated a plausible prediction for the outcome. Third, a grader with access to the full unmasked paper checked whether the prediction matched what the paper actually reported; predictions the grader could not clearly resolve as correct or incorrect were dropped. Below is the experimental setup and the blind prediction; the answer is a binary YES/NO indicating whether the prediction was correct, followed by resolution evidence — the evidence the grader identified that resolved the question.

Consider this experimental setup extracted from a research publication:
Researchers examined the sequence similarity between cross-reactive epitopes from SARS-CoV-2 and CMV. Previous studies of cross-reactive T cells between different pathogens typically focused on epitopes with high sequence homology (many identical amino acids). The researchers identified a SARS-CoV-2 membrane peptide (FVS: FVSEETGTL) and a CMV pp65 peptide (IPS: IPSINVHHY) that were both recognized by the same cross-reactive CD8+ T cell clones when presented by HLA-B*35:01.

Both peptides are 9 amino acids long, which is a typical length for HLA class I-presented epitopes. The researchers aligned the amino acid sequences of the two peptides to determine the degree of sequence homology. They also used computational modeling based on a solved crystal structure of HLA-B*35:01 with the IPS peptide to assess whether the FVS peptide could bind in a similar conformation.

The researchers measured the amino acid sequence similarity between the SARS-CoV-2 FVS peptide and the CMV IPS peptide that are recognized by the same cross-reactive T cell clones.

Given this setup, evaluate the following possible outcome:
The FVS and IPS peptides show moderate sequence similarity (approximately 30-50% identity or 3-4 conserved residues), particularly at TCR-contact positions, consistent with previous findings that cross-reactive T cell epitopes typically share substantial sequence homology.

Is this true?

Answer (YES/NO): NO